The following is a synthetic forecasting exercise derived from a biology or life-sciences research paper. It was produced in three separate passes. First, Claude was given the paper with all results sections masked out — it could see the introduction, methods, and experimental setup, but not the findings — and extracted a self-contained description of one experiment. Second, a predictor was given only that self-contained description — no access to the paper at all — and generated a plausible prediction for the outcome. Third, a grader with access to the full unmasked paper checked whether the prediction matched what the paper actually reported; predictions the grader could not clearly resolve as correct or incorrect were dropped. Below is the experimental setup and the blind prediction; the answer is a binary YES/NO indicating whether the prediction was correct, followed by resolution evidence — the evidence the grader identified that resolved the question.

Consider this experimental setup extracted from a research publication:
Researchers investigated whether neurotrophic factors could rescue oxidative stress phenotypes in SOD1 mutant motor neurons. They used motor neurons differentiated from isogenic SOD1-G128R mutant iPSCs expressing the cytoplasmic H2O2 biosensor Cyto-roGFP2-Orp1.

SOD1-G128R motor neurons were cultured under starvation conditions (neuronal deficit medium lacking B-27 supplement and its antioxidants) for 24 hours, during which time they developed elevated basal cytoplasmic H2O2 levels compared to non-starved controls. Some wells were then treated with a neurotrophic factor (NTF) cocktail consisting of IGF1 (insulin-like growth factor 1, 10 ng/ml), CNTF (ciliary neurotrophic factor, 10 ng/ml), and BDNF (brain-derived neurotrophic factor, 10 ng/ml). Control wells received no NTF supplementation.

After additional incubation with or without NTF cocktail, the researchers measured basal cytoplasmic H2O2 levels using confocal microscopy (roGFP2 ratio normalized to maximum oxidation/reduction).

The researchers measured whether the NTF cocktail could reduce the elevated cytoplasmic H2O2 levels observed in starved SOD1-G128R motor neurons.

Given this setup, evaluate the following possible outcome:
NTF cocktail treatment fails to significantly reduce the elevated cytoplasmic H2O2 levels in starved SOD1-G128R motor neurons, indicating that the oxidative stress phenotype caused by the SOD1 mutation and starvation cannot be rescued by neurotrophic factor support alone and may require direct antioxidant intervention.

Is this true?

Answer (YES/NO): NO